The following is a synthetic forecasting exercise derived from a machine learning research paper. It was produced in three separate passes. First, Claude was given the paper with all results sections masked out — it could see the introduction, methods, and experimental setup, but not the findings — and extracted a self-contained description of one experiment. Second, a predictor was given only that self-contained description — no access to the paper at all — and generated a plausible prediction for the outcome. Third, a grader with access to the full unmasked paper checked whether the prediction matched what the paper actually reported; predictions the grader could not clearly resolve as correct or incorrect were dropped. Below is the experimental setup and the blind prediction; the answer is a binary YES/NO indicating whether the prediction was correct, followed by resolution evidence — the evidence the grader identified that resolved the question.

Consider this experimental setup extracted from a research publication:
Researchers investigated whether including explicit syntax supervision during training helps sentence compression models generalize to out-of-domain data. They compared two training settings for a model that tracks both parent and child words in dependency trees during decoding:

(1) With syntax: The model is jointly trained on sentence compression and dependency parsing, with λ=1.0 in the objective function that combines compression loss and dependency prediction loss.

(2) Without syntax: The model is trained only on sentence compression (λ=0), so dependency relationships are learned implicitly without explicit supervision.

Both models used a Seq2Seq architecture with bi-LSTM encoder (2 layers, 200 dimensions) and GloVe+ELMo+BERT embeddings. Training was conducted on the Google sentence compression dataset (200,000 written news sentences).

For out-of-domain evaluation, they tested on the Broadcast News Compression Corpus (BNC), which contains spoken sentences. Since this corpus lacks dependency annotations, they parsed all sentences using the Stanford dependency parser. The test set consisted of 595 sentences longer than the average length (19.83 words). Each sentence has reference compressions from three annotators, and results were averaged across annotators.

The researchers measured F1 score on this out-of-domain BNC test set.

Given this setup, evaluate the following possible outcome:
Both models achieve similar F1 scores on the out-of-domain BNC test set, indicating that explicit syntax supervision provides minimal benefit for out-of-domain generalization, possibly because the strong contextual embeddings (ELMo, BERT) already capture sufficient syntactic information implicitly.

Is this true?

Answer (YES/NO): NO